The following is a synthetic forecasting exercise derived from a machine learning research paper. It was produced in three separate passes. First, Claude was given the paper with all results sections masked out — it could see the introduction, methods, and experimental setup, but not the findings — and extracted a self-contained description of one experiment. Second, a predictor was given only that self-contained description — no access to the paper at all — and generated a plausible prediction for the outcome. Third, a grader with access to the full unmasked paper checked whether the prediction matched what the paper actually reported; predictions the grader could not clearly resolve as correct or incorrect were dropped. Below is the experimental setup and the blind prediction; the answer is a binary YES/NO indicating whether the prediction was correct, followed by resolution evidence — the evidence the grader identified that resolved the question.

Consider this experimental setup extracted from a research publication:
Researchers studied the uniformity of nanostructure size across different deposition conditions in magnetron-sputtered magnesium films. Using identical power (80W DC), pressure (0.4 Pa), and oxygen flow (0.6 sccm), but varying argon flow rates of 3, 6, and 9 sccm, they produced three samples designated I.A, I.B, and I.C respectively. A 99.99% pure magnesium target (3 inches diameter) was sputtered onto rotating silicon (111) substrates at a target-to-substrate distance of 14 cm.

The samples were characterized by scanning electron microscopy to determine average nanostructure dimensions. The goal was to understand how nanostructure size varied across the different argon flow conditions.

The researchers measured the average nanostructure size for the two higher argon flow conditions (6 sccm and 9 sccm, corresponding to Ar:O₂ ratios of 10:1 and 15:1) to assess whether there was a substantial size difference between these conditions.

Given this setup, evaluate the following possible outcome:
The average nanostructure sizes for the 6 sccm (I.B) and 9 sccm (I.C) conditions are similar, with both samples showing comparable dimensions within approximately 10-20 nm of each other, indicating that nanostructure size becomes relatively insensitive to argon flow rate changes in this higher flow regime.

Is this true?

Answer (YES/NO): YES